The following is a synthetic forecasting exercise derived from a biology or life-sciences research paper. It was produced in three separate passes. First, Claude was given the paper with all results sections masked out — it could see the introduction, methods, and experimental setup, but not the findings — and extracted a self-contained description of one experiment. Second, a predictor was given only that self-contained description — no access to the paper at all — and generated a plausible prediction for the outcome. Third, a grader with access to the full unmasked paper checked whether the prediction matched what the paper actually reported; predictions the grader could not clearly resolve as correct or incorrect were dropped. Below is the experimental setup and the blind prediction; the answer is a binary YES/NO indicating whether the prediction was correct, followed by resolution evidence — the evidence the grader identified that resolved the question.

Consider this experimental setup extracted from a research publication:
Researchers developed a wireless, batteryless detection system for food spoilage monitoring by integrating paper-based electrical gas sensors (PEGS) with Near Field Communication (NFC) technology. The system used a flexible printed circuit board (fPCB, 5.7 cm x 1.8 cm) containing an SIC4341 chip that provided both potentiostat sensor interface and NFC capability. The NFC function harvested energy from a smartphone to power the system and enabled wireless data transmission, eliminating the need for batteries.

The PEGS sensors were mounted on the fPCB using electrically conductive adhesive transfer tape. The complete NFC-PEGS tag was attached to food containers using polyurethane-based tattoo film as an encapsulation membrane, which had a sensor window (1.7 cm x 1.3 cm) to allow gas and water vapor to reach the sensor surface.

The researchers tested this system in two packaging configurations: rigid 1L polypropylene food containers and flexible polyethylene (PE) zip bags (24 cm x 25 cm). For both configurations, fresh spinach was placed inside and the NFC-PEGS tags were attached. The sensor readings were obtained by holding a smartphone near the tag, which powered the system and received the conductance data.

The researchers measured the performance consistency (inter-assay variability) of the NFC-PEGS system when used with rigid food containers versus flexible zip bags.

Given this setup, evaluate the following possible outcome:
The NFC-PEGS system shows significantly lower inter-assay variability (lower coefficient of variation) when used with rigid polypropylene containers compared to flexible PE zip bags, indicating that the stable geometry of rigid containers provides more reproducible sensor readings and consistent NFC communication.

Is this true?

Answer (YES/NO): NO